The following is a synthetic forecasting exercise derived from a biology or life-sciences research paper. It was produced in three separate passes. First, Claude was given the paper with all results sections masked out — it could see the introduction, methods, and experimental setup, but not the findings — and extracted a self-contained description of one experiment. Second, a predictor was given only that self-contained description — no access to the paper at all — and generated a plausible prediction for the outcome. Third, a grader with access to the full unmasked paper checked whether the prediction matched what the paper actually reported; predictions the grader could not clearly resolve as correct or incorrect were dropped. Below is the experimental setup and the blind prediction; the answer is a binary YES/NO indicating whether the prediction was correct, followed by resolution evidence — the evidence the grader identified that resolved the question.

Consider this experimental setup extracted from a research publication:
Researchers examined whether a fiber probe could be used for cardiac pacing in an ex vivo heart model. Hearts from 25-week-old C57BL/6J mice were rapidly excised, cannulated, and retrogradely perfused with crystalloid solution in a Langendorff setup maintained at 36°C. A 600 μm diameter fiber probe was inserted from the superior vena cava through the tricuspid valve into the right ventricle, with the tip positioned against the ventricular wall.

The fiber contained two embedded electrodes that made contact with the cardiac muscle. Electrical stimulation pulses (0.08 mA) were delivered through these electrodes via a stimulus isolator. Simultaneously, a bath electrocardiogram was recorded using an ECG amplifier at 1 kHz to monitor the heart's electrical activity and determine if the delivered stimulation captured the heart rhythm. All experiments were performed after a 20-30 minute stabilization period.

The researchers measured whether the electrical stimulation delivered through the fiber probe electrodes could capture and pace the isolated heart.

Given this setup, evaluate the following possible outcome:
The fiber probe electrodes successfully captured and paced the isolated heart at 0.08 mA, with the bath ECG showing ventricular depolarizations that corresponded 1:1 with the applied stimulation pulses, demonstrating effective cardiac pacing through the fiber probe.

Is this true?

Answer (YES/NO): YES